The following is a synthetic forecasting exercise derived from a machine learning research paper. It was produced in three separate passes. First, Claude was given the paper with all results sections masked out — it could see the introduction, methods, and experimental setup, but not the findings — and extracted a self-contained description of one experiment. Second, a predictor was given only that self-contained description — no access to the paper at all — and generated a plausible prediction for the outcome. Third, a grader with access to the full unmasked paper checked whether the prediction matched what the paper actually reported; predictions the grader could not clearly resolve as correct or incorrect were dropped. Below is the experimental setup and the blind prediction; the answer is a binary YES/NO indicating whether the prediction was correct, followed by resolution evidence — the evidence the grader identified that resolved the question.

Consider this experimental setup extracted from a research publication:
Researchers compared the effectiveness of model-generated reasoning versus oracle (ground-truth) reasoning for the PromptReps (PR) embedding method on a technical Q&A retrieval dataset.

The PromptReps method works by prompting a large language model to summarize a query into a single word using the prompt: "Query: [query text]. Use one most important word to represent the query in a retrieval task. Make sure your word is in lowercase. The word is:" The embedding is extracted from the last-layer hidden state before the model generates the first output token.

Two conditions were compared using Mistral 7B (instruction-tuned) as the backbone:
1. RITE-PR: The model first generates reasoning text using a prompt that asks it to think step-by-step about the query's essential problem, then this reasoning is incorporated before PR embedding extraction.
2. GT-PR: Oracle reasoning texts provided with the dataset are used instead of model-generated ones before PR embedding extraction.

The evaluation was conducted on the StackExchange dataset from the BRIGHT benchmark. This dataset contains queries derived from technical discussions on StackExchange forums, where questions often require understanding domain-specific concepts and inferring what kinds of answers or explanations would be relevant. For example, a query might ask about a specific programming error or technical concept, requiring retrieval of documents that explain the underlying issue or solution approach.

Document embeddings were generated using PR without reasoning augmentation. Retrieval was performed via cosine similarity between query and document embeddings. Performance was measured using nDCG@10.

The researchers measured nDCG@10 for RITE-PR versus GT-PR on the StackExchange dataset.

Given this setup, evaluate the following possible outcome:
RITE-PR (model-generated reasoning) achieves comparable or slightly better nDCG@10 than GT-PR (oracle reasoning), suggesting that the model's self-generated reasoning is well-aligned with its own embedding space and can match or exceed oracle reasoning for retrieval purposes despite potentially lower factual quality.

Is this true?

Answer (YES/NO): YES